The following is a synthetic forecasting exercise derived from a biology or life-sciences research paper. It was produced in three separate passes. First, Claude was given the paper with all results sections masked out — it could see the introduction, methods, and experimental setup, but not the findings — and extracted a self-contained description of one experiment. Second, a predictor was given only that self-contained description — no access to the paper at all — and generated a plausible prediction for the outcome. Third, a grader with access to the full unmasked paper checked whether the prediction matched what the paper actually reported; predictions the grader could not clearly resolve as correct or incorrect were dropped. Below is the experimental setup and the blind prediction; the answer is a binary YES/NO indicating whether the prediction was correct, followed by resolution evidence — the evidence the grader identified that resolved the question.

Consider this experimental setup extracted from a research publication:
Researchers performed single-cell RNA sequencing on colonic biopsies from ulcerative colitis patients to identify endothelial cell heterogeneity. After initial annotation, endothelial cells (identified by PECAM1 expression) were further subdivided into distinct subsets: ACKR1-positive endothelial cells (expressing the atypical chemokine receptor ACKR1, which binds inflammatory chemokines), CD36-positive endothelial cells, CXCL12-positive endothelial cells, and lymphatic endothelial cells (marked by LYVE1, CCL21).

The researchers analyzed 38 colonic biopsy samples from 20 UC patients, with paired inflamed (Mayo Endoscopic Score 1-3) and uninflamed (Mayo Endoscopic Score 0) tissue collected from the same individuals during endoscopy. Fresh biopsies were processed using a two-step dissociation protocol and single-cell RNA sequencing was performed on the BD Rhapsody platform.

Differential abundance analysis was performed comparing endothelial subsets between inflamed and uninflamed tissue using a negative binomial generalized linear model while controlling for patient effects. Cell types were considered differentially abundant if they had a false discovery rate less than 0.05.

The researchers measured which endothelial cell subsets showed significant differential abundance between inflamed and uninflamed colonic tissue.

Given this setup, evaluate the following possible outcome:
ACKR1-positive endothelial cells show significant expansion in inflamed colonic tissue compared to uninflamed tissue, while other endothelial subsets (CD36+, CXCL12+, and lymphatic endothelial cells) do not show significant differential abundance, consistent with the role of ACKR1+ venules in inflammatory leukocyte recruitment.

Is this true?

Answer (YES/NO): YES